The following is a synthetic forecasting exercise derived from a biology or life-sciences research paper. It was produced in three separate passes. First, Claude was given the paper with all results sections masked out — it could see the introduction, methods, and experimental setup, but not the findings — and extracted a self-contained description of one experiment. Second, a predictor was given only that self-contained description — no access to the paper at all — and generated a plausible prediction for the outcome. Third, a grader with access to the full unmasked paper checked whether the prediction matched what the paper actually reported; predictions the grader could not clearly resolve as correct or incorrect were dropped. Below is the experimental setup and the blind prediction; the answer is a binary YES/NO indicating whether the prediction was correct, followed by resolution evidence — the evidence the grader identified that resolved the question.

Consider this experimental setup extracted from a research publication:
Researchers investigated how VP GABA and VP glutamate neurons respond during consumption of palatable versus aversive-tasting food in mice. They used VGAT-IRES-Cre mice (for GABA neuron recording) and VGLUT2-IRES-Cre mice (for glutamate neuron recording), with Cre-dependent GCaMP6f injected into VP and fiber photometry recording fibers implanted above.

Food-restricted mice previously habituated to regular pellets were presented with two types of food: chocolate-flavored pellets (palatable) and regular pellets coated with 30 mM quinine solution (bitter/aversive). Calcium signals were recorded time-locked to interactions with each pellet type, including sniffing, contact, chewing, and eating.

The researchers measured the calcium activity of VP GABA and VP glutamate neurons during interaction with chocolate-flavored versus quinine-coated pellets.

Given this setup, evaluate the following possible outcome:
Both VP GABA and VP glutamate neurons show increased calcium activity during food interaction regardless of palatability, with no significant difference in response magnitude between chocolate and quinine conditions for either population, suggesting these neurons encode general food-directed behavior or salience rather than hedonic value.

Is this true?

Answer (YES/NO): NO